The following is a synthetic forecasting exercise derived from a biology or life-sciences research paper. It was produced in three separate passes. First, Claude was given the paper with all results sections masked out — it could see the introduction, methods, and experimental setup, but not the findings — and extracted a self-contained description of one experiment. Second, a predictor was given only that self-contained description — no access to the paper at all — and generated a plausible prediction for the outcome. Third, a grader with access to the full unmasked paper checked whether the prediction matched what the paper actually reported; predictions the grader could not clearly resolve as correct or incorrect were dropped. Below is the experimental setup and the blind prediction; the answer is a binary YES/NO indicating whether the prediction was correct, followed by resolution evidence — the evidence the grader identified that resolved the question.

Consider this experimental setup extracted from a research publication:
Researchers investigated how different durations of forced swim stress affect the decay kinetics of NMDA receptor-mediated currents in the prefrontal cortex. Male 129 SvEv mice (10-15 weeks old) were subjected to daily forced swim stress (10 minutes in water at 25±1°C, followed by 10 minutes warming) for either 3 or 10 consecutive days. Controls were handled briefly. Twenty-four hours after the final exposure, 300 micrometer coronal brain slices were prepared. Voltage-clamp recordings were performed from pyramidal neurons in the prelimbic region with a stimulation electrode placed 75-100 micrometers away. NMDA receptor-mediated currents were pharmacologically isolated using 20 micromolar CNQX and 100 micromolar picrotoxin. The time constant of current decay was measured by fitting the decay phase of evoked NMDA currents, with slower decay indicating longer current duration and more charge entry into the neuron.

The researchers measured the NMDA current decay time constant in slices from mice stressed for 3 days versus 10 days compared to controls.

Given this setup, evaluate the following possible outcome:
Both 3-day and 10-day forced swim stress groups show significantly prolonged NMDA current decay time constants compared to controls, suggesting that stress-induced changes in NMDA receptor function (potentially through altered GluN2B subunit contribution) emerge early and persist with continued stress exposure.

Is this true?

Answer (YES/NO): NO